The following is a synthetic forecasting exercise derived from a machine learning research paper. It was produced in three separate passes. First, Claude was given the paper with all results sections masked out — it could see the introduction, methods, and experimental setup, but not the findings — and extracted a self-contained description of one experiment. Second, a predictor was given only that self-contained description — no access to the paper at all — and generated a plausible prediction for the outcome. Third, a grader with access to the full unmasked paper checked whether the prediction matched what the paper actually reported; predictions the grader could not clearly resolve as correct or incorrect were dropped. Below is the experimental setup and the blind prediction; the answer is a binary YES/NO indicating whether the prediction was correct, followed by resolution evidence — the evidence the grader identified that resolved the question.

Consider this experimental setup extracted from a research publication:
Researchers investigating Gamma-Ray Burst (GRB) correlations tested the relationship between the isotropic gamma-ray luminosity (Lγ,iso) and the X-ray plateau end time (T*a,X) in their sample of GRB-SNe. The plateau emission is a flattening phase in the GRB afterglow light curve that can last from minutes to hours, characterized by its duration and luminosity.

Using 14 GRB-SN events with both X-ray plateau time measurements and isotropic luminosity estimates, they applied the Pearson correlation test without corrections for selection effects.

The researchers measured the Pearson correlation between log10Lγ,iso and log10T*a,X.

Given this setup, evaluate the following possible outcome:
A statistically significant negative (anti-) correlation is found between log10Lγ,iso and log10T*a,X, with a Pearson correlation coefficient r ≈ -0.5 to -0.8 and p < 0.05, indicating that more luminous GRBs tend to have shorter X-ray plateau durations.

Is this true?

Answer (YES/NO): NO